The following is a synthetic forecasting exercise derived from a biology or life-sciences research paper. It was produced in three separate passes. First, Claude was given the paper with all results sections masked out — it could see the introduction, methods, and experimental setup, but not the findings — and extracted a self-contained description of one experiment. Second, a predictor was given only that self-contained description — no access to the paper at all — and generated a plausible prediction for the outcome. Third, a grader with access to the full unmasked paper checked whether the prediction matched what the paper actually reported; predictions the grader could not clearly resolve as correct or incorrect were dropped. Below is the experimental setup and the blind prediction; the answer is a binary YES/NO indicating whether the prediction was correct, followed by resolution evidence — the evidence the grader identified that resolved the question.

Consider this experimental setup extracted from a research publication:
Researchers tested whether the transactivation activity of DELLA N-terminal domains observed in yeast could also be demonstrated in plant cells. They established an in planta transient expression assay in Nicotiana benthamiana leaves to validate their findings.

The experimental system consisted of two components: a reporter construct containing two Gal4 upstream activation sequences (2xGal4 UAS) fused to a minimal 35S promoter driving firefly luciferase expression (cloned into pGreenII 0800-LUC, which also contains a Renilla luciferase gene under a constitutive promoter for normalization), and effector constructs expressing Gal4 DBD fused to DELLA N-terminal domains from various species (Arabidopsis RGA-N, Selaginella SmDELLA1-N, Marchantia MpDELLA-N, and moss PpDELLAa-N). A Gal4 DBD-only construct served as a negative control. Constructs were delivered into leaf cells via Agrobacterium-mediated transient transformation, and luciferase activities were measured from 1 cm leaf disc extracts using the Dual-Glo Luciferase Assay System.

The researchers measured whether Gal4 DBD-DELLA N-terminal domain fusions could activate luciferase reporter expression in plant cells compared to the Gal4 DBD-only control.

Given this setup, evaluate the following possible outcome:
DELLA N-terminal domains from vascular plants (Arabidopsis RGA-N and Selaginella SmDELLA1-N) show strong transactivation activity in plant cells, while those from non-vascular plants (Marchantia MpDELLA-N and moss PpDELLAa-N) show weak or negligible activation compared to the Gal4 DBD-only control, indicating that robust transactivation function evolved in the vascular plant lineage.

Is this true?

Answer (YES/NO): NO